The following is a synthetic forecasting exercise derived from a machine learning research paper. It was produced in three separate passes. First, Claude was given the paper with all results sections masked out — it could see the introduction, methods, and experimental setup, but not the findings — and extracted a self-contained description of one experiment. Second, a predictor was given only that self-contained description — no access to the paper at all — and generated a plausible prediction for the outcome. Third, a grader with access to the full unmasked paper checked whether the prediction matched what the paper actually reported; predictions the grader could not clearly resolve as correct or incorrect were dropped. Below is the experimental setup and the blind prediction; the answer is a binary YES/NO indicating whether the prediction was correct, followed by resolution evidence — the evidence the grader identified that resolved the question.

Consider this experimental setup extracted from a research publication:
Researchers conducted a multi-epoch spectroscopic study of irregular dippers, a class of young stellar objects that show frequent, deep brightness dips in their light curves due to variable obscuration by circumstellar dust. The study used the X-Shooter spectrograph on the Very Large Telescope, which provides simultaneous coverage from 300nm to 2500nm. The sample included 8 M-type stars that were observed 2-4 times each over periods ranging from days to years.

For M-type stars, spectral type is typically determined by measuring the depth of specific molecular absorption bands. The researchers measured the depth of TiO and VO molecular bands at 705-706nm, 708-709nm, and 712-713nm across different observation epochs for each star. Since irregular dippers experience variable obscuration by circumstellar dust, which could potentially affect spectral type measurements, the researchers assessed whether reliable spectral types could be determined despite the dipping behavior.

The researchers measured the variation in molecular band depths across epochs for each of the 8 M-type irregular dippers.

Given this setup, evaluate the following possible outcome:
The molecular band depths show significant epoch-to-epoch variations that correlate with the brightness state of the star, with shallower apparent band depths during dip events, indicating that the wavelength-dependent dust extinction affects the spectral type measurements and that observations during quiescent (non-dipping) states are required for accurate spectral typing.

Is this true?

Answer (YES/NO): NO